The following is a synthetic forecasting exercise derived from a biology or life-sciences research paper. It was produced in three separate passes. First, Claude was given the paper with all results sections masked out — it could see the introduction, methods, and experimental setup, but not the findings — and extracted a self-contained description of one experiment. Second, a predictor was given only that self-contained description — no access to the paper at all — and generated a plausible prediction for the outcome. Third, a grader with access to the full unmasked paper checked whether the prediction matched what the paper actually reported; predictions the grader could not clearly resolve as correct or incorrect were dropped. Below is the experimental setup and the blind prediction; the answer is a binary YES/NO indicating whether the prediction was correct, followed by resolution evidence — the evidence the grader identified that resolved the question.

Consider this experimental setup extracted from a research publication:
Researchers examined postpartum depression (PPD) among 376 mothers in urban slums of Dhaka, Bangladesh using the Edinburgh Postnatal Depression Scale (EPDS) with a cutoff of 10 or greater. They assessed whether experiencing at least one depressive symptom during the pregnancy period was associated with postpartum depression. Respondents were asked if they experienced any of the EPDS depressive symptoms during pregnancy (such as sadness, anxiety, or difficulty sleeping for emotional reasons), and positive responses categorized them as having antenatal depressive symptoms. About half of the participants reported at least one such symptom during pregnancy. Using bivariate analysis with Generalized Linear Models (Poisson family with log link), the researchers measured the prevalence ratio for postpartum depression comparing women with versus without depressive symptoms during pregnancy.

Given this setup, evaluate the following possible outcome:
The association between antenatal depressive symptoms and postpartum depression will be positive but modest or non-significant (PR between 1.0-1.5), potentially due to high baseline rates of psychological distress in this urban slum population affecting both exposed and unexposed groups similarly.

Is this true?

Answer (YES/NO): NO